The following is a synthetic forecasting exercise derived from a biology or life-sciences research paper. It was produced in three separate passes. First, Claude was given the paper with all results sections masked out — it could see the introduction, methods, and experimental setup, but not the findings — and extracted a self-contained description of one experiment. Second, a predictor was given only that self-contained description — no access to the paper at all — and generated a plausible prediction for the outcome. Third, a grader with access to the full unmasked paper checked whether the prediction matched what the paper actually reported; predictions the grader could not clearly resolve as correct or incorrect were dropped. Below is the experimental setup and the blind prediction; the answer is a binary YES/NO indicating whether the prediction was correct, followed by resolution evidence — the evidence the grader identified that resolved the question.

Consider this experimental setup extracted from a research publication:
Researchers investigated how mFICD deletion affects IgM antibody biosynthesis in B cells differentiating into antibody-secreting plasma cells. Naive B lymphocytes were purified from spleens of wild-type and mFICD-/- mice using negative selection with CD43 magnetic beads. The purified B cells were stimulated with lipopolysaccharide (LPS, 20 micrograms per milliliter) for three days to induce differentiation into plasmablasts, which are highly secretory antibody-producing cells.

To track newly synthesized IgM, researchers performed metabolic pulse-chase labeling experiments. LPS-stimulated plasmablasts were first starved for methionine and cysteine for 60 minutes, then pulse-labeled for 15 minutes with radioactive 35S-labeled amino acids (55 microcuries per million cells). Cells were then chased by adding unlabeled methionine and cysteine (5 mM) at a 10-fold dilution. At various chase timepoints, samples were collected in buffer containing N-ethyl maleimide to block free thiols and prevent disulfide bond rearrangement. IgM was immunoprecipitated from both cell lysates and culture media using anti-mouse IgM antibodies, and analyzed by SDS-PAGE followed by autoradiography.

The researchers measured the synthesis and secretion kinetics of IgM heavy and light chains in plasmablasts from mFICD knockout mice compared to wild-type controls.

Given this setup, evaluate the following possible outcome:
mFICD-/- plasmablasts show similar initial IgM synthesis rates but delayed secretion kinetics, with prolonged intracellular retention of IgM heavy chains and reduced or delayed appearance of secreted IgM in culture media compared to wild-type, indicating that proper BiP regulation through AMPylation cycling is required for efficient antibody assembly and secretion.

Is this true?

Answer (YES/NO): NO